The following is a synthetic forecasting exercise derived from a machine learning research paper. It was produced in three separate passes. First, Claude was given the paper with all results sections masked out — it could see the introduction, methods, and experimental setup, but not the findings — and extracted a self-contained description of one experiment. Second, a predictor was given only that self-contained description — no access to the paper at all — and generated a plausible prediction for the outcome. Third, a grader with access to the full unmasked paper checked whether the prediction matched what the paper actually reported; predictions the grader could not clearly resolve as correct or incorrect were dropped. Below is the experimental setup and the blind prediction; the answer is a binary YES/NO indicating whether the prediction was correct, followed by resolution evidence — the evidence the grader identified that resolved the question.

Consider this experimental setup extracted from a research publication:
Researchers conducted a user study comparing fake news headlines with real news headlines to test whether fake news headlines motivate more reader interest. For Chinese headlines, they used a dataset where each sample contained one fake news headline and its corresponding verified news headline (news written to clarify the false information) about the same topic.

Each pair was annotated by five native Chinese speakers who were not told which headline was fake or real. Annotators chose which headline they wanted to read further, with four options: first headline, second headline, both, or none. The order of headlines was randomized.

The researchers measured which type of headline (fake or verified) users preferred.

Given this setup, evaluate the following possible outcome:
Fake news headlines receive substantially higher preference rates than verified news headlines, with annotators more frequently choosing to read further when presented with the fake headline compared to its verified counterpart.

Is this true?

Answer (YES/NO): YES